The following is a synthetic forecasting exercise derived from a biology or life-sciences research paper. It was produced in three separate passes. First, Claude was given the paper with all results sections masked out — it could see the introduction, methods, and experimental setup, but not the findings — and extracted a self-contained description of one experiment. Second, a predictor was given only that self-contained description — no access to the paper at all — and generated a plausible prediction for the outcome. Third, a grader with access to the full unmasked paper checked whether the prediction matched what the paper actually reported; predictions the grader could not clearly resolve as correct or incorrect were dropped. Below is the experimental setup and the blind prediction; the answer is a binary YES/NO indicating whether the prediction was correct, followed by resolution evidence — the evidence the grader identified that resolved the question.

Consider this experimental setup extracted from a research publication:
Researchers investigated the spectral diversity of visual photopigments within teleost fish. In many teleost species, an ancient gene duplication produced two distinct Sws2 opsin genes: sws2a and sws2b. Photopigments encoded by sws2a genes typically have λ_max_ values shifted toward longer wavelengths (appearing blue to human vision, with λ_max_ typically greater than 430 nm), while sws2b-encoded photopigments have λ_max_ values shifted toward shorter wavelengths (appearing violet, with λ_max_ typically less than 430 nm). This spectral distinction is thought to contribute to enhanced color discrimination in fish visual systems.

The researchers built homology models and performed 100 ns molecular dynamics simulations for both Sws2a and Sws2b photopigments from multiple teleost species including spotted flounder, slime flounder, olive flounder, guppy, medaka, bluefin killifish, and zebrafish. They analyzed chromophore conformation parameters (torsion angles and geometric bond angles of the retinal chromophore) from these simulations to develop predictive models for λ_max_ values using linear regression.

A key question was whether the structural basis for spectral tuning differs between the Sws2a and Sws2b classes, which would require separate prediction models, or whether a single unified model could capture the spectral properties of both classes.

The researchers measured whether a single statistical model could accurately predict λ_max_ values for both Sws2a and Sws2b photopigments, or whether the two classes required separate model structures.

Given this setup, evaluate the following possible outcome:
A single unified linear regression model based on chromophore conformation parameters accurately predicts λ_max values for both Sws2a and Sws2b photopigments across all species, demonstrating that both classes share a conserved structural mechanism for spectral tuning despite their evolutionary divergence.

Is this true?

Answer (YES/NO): YES